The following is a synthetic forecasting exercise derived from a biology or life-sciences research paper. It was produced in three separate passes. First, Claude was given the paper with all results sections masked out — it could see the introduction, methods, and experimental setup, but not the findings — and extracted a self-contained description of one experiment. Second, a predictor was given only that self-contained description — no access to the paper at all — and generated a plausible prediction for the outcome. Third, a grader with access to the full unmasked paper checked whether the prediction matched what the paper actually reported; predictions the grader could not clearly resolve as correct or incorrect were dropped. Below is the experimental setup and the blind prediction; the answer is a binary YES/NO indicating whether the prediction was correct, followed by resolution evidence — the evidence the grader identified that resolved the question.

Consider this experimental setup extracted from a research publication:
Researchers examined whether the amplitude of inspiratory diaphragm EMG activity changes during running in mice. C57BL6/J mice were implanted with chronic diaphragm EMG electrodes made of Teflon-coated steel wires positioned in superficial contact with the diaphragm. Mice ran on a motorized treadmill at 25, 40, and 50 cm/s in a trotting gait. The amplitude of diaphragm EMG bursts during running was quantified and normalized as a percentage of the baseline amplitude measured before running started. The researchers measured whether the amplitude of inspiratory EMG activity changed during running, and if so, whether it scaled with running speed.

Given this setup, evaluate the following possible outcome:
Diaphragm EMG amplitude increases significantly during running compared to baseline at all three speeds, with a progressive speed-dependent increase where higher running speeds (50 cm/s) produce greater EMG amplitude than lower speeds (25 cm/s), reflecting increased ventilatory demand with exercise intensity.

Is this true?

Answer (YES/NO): NO